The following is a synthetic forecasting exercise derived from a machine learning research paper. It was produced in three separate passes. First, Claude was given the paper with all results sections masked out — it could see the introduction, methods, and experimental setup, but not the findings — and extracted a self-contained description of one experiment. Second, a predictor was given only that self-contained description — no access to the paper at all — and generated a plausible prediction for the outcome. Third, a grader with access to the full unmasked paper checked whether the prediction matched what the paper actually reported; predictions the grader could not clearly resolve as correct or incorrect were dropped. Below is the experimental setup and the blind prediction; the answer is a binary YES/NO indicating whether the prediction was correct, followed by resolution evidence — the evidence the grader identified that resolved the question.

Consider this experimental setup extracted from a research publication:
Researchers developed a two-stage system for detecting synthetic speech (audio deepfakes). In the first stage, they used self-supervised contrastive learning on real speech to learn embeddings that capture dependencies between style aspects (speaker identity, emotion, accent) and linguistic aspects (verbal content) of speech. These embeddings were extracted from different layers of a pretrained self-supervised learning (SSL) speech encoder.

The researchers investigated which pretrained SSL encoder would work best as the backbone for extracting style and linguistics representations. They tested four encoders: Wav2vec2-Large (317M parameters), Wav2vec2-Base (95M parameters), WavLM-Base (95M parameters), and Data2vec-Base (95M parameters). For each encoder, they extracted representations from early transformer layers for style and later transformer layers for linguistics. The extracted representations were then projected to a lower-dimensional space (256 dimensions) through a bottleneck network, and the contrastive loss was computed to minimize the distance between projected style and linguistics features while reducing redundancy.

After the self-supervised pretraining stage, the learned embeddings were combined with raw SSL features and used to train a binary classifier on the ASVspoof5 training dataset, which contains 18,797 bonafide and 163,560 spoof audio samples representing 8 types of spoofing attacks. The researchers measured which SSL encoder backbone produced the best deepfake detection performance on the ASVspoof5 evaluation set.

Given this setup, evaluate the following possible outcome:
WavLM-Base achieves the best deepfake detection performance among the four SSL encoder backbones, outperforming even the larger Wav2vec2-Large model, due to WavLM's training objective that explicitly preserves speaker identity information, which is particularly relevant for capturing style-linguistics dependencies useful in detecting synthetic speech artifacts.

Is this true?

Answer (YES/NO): YES